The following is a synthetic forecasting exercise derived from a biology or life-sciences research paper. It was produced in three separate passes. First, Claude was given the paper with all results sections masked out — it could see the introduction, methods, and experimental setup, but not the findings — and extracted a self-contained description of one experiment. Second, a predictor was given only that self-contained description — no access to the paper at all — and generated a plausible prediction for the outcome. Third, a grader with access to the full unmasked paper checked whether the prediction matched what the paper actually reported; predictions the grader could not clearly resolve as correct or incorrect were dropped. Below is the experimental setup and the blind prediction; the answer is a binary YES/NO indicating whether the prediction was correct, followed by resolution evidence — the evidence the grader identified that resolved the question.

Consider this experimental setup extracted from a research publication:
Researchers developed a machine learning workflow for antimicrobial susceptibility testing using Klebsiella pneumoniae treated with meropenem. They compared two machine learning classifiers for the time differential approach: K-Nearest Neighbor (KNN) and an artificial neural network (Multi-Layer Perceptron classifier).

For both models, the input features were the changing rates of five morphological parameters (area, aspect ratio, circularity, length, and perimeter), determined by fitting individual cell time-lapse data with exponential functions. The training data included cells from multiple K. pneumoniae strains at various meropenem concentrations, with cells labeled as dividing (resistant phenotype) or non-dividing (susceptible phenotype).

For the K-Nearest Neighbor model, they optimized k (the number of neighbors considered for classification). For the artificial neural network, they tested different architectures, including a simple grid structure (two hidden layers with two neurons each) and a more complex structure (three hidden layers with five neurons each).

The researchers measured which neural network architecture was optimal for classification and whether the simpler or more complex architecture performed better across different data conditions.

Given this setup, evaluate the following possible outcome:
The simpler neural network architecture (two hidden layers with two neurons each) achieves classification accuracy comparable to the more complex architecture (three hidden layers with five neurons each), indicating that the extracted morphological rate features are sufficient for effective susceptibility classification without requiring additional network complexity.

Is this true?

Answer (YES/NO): NO